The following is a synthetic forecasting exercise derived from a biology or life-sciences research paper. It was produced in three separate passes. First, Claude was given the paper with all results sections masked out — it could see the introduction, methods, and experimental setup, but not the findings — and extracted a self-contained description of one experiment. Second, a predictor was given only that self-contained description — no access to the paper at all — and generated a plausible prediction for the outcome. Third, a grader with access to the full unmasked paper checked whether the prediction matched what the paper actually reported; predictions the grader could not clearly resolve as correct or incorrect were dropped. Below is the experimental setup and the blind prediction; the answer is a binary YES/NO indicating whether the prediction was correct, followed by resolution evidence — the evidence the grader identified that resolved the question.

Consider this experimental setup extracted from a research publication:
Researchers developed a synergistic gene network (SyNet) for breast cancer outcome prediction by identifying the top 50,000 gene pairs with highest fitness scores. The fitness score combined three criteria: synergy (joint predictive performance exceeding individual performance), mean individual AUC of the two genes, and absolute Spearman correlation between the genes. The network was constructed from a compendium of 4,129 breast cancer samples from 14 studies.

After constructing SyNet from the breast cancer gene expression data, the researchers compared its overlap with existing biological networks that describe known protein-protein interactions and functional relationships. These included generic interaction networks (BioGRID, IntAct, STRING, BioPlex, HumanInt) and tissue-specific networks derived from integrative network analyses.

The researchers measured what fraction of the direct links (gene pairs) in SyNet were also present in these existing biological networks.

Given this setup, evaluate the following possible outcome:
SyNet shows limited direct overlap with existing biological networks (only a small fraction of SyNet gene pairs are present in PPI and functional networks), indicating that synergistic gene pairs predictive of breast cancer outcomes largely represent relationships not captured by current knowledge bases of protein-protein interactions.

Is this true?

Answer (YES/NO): YES